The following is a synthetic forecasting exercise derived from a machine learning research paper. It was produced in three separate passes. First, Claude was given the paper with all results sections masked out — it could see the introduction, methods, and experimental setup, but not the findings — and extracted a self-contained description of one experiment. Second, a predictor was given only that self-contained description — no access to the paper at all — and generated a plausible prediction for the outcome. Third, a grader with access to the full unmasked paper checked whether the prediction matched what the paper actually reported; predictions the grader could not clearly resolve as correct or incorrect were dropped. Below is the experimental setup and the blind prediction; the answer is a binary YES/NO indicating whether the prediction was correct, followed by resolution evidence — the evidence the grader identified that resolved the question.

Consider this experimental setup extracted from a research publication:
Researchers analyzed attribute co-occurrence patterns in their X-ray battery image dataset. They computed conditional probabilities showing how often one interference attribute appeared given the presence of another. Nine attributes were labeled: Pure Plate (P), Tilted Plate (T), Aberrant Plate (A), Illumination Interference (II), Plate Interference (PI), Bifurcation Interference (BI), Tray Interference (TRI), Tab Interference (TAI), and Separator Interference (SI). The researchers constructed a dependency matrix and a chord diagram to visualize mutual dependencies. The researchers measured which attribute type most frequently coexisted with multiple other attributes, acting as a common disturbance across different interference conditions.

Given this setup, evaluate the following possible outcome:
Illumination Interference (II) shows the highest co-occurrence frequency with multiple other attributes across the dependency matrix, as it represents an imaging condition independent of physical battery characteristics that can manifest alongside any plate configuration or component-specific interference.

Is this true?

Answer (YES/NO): NO